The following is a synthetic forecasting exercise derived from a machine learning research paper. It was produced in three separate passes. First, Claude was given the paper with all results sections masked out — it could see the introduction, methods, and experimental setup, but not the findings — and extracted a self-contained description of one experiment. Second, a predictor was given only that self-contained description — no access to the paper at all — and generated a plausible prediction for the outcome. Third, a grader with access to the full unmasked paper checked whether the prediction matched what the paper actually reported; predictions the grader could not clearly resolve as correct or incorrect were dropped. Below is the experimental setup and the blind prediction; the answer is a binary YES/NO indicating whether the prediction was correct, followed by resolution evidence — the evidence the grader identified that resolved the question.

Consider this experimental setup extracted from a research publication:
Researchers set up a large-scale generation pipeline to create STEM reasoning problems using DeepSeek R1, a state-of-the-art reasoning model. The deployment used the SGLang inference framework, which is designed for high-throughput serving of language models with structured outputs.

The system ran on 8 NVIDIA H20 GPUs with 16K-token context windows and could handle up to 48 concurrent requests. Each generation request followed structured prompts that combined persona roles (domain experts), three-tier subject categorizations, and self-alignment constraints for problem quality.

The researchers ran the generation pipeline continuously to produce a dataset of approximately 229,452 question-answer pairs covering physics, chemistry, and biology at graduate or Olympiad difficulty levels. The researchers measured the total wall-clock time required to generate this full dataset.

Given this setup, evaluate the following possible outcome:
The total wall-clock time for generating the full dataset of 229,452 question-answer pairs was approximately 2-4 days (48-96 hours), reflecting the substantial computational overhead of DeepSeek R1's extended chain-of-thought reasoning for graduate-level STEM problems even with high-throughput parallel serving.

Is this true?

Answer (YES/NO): NO